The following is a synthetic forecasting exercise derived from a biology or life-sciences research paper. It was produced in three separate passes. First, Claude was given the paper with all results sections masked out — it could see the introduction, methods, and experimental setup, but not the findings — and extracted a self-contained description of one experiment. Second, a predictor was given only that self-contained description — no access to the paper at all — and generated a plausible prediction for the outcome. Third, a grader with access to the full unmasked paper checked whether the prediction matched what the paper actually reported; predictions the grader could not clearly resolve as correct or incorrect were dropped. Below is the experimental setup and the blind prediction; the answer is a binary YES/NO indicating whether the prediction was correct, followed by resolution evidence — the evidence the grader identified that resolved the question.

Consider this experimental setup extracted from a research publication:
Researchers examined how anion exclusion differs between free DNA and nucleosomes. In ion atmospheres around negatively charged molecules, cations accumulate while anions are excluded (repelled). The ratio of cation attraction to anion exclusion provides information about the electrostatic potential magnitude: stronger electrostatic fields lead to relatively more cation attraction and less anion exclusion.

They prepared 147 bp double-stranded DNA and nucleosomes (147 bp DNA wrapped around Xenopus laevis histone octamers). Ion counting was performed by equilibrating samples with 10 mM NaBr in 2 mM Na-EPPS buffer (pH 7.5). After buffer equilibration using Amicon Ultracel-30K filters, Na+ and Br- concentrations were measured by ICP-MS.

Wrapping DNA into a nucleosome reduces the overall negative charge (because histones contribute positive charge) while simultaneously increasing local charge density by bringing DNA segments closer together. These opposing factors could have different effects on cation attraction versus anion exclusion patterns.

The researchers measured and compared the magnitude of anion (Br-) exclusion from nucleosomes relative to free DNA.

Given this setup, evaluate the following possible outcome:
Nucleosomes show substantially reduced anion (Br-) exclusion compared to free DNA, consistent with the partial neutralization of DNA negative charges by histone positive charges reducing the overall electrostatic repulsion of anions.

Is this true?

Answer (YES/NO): NO